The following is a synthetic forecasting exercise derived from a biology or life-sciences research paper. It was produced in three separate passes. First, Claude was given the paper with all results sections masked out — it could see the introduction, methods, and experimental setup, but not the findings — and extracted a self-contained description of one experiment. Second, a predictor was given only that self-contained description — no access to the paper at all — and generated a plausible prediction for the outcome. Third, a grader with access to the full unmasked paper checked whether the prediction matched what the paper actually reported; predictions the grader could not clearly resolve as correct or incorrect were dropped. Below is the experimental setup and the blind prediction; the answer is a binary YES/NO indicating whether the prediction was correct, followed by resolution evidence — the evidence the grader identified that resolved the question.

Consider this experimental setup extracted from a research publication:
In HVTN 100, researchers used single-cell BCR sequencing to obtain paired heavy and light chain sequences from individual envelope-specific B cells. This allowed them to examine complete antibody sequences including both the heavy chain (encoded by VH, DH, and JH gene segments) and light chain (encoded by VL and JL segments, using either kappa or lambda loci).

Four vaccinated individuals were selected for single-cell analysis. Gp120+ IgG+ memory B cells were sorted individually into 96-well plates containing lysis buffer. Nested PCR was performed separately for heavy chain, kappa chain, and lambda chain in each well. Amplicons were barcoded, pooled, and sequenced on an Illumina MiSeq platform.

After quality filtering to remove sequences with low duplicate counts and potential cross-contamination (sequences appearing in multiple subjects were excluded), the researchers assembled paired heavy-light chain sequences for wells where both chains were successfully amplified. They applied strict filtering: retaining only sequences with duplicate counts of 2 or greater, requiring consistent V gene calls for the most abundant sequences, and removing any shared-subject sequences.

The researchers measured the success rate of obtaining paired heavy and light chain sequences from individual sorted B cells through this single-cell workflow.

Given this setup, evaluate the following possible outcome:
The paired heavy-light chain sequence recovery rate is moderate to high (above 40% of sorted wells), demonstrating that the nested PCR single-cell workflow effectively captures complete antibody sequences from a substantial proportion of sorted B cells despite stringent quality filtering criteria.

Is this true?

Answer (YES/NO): NO